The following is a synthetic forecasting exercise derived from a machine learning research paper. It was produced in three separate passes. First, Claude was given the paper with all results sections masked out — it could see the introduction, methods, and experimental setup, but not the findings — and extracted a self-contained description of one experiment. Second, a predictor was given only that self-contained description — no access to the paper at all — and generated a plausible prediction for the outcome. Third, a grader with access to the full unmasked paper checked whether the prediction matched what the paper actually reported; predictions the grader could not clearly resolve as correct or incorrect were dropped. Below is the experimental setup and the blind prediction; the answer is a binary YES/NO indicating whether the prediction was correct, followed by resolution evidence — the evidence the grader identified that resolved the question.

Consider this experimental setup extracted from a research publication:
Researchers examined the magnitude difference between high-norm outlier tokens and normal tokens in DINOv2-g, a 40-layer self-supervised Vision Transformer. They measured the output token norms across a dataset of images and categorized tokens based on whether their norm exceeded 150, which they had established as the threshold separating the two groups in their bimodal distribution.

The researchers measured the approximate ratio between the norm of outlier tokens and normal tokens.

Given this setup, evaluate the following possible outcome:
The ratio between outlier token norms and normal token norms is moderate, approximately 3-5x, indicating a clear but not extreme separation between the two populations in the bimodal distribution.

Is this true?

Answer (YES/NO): NO